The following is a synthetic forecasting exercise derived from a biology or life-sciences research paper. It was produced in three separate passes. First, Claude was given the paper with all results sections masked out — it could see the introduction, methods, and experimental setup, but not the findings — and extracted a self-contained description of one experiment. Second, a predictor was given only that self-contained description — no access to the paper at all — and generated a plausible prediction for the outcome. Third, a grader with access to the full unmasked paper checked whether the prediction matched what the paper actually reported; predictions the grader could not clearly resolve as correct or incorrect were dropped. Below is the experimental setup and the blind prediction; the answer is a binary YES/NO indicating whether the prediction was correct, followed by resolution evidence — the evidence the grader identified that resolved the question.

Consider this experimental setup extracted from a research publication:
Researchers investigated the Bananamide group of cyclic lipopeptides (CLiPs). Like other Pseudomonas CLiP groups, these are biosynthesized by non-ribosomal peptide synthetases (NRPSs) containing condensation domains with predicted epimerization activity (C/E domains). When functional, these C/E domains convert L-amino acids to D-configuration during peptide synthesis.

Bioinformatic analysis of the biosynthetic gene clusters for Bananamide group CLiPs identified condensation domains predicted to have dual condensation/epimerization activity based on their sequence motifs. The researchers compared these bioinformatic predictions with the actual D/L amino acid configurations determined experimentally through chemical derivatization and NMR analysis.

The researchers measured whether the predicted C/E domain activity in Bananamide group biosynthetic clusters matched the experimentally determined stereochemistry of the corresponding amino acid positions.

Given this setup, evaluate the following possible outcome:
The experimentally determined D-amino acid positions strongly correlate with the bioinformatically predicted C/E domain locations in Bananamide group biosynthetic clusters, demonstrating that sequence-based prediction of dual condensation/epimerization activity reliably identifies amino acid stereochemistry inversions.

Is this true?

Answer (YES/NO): NO